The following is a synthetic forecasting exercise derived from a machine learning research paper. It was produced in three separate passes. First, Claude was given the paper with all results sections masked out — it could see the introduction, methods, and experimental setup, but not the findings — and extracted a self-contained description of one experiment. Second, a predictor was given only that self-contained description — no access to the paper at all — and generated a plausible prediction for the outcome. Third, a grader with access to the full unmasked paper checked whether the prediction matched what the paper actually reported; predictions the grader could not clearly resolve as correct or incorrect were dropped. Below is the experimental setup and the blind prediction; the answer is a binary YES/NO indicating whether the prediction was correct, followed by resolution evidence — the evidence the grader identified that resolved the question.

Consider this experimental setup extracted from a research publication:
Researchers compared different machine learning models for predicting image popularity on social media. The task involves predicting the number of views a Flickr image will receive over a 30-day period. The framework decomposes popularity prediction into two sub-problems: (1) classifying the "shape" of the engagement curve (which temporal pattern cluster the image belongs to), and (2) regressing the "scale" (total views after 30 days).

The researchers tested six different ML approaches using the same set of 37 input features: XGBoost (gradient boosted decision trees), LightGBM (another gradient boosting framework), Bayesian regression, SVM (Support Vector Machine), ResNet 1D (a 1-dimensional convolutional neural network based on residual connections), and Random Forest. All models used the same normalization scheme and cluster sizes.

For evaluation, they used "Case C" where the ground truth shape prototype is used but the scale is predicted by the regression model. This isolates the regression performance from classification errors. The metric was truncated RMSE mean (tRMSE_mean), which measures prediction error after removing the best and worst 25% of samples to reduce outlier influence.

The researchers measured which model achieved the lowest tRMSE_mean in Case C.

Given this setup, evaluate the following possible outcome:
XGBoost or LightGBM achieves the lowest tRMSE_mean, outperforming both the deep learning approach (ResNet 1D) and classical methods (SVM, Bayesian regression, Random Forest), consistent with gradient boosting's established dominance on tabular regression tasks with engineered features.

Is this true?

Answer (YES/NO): NO